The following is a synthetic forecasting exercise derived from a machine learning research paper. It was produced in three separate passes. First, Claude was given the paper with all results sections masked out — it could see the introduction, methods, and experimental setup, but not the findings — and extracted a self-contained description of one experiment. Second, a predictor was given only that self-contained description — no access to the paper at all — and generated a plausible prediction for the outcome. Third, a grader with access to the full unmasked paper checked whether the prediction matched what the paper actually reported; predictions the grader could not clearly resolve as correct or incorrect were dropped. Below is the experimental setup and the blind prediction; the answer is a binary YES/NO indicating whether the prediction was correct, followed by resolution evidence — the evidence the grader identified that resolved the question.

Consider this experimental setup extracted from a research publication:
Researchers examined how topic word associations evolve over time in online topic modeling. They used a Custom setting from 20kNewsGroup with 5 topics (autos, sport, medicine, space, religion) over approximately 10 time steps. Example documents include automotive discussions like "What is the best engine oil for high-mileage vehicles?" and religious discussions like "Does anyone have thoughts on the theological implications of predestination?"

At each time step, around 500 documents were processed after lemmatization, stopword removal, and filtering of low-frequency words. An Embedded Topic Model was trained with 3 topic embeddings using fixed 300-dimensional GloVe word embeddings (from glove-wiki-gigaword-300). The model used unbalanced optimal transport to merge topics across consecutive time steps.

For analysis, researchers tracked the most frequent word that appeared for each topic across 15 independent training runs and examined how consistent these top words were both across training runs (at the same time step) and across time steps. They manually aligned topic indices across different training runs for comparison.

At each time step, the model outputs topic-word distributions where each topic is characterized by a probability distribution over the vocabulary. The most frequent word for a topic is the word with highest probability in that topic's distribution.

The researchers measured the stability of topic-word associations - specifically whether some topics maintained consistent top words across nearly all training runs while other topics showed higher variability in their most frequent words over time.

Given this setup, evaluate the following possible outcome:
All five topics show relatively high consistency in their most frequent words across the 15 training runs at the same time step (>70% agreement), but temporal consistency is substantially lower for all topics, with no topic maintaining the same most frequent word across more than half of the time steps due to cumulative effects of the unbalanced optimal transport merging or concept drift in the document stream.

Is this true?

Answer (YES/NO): NO